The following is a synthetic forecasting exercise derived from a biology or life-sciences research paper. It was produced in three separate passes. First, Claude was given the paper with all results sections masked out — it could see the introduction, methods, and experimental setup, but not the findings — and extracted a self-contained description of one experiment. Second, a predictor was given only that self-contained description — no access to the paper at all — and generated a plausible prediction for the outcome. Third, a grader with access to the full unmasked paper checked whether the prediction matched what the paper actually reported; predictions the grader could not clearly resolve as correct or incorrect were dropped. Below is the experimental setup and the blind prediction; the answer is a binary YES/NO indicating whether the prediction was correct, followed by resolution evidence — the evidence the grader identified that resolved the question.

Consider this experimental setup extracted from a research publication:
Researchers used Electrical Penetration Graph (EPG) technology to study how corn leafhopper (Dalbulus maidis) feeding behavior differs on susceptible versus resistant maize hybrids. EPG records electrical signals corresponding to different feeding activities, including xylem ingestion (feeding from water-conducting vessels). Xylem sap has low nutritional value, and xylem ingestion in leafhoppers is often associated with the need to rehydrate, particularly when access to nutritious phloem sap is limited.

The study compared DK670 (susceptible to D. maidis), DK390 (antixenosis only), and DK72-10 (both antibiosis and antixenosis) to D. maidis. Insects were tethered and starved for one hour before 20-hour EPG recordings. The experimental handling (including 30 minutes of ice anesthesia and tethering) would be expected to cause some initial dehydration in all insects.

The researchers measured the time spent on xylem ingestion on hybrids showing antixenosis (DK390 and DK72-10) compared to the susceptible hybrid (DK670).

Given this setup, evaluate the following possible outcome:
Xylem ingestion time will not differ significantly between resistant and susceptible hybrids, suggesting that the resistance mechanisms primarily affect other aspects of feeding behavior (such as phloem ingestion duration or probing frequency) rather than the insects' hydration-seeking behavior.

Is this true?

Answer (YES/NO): NO